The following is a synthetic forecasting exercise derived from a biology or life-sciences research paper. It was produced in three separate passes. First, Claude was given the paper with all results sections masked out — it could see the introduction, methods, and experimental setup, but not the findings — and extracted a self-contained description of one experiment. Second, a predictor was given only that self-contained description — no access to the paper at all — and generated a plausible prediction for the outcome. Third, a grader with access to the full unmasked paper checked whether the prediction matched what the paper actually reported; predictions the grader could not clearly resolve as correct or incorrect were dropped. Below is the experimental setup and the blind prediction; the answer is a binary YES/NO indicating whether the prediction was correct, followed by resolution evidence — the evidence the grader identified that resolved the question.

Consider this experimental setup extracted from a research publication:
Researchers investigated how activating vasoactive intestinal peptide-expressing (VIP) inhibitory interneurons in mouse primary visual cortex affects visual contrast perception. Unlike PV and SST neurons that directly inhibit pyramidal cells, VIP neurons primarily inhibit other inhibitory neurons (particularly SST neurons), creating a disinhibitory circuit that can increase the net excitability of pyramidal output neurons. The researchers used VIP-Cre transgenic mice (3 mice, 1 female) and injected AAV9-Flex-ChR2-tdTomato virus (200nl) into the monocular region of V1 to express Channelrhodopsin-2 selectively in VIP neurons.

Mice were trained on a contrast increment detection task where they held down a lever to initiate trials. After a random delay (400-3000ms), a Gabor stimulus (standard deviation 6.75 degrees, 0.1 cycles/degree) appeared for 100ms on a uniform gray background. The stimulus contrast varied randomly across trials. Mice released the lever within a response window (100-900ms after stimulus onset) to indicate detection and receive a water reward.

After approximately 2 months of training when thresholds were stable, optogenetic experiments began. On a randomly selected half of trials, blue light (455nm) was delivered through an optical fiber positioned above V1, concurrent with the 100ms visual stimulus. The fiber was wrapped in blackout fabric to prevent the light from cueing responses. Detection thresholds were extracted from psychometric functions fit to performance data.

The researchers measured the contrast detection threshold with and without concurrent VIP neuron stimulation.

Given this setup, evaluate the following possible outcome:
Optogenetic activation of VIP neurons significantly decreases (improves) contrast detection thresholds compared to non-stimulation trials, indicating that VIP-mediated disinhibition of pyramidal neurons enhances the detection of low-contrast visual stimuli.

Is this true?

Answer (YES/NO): YES